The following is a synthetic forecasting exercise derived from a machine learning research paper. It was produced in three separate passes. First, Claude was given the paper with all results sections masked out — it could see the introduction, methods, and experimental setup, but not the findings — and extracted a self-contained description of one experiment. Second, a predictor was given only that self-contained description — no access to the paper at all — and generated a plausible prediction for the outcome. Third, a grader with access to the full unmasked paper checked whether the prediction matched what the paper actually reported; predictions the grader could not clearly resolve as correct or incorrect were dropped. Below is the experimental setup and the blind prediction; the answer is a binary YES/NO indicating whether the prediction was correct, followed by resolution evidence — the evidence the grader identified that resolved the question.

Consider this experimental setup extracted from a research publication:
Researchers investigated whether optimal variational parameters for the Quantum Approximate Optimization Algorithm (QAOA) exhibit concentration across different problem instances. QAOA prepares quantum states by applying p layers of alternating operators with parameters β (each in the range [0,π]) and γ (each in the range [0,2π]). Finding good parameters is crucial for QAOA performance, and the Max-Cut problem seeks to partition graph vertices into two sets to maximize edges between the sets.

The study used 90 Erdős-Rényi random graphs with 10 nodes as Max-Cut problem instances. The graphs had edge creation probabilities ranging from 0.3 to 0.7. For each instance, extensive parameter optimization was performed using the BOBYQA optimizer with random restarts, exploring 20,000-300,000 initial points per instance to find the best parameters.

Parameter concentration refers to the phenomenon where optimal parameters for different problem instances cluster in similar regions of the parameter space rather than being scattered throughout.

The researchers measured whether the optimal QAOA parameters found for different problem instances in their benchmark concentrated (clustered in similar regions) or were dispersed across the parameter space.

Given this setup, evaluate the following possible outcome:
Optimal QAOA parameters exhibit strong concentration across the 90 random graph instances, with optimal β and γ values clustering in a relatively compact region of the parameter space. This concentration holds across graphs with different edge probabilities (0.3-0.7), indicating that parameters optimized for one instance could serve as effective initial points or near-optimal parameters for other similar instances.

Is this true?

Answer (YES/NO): YES